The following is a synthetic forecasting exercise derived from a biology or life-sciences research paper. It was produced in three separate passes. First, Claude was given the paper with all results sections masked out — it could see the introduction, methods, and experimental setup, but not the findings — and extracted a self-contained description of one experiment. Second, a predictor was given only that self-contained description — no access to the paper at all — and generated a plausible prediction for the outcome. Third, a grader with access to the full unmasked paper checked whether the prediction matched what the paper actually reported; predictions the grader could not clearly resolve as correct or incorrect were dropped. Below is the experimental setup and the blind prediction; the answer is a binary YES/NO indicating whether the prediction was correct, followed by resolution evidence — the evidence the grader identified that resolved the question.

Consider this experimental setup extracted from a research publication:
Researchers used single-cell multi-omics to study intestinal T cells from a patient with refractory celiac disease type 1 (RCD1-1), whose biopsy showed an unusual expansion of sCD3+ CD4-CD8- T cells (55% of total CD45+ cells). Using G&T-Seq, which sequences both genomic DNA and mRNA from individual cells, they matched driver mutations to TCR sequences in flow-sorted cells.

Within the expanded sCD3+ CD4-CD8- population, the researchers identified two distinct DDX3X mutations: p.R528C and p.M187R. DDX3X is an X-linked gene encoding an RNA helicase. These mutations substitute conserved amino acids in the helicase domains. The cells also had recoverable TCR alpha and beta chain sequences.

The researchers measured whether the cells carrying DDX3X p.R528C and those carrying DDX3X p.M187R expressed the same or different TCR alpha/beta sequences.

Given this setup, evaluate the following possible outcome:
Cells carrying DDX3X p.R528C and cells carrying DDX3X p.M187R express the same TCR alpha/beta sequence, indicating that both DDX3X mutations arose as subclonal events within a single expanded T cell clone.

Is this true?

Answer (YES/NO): YES